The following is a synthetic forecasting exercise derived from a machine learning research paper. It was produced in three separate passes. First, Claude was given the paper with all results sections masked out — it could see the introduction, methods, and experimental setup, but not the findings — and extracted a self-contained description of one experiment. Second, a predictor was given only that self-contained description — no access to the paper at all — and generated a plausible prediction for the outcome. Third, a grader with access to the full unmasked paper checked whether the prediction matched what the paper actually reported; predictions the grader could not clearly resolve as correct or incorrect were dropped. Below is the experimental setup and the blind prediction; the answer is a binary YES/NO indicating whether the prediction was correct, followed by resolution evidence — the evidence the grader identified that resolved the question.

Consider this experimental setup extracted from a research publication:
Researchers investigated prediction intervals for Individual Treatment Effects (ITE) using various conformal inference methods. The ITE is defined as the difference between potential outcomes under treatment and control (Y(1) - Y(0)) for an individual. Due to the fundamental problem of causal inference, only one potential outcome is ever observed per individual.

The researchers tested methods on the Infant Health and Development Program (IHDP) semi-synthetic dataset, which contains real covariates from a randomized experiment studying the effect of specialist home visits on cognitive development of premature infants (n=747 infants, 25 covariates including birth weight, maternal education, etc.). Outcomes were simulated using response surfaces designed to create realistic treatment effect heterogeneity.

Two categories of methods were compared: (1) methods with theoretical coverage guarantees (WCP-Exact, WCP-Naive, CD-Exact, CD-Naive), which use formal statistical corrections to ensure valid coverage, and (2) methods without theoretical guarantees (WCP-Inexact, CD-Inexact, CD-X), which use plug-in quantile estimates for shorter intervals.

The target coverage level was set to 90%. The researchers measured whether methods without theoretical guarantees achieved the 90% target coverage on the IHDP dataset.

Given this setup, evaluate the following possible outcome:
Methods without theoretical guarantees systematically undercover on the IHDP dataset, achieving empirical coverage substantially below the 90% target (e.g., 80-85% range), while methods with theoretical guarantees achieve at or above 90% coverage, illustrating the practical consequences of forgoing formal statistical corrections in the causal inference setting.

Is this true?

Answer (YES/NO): YES